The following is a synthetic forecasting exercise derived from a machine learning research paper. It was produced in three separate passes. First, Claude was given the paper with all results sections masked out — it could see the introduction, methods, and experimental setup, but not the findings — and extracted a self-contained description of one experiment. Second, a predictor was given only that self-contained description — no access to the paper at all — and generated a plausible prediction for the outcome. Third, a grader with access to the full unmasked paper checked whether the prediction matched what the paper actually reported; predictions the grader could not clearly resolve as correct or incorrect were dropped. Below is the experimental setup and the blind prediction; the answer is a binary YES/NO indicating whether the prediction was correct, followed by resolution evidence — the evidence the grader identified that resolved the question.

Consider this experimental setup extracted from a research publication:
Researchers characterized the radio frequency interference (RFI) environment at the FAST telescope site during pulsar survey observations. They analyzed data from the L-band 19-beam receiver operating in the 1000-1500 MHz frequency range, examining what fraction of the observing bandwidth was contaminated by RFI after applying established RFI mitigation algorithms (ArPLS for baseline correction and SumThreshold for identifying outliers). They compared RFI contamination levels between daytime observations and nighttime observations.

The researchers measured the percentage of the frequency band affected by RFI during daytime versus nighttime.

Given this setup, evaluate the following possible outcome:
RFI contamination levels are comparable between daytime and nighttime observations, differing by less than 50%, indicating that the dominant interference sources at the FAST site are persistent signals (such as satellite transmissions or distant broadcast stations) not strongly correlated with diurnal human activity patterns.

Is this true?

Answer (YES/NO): NO